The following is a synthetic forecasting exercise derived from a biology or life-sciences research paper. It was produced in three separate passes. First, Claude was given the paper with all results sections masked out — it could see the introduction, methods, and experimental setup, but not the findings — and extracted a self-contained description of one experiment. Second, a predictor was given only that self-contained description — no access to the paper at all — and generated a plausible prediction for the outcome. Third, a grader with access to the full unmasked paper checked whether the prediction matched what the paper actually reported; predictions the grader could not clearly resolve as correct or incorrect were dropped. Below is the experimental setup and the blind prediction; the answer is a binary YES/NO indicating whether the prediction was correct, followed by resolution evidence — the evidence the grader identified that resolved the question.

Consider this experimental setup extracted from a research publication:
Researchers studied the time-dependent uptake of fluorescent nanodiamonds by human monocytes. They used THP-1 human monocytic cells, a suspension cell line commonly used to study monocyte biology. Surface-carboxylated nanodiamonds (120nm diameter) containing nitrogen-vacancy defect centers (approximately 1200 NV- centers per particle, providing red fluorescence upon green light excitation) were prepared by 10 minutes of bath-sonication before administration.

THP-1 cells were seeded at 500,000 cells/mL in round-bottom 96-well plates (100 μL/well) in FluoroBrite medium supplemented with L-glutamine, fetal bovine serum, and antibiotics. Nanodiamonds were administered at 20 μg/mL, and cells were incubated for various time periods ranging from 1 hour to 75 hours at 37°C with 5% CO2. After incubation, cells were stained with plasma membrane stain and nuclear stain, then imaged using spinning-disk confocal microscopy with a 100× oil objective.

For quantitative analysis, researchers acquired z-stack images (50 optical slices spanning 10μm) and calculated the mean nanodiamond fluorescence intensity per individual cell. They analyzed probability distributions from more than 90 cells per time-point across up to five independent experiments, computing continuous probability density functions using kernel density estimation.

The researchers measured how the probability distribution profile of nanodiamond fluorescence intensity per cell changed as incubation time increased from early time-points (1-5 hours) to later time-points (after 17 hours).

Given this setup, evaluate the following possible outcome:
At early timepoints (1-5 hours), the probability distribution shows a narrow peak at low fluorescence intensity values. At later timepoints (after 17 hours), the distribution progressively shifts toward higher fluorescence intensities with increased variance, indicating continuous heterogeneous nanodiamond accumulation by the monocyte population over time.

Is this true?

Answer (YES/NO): YES